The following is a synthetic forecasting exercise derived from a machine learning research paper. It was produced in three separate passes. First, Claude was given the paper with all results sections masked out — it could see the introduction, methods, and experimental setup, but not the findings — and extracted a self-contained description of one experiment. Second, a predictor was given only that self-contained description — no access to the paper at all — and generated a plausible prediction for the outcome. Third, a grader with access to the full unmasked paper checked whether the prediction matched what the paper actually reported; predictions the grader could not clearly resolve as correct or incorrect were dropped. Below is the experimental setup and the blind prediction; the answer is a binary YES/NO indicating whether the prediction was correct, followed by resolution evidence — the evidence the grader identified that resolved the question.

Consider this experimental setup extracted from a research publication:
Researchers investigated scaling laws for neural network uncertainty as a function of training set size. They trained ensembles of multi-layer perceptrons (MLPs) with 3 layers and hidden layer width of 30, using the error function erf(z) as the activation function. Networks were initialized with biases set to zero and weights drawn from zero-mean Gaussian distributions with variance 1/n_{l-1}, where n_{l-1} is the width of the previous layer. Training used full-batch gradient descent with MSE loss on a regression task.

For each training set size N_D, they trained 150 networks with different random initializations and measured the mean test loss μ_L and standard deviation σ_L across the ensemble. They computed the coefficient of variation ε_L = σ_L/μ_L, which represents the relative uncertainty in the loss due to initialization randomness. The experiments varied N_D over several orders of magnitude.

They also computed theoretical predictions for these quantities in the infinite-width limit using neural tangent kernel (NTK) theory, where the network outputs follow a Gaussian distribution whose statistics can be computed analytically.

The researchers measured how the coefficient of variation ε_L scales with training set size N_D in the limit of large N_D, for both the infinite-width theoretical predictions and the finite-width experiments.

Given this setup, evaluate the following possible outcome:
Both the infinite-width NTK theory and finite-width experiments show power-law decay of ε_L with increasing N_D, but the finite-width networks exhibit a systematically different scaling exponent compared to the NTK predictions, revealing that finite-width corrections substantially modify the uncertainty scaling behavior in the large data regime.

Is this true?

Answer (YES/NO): NO